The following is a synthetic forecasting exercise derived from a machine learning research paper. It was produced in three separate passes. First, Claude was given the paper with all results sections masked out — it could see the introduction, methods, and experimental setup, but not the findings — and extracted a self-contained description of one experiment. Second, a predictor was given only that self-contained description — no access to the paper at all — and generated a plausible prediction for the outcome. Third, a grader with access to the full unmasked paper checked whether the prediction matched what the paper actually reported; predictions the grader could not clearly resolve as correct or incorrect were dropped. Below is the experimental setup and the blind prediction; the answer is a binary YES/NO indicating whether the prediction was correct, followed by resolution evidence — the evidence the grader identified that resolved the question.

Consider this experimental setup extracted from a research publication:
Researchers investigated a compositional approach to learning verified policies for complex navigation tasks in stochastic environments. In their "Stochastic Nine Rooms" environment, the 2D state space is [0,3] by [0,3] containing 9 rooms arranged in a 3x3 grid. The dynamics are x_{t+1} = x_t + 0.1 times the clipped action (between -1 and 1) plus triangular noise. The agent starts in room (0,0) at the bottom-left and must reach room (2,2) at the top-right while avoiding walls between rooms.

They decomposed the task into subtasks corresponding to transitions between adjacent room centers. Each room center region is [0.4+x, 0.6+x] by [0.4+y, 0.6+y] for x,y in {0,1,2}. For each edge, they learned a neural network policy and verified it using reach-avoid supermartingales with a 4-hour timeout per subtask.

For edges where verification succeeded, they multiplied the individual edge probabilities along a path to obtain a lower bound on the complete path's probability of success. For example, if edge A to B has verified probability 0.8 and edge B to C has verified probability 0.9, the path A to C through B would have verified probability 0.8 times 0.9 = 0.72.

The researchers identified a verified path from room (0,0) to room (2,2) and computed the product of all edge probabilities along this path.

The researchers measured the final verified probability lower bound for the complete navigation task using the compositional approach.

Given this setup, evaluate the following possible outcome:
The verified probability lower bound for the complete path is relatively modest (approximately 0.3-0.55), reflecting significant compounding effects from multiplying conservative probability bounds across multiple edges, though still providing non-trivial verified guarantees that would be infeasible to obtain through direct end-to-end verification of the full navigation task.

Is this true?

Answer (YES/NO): YES